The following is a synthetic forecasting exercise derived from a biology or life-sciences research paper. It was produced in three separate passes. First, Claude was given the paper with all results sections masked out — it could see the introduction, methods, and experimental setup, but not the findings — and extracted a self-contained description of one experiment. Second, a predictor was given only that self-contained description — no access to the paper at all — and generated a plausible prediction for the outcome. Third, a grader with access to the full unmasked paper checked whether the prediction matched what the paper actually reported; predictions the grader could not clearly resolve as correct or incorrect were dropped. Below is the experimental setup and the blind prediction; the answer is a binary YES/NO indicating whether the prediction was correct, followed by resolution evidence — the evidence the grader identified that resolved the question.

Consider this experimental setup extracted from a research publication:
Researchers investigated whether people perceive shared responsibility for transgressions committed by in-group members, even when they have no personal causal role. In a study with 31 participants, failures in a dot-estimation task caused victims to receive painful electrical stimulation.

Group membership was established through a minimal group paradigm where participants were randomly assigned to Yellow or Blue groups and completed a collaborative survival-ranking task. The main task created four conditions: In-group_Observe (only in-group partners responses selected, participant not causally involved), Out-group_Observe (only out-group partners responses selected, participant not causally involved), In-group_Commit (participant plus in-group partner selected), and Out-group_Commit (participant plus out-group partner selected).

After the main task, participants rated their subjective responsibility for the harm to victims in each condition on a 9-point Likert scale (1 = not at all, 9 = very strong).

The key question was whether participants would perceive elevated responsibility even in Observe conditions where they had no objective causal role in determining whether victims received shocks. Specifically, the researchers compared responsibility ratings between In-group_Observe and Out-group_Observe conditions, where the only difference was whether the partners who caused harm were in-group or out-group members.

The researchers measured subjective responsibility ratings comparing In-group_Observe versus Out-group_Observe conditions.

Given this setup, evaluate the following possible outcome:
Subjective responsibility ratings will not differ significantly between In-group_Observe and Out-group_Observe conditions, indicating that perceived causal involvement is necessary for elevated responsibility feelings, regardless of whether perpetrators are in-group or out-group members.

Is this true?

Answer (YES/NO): NO